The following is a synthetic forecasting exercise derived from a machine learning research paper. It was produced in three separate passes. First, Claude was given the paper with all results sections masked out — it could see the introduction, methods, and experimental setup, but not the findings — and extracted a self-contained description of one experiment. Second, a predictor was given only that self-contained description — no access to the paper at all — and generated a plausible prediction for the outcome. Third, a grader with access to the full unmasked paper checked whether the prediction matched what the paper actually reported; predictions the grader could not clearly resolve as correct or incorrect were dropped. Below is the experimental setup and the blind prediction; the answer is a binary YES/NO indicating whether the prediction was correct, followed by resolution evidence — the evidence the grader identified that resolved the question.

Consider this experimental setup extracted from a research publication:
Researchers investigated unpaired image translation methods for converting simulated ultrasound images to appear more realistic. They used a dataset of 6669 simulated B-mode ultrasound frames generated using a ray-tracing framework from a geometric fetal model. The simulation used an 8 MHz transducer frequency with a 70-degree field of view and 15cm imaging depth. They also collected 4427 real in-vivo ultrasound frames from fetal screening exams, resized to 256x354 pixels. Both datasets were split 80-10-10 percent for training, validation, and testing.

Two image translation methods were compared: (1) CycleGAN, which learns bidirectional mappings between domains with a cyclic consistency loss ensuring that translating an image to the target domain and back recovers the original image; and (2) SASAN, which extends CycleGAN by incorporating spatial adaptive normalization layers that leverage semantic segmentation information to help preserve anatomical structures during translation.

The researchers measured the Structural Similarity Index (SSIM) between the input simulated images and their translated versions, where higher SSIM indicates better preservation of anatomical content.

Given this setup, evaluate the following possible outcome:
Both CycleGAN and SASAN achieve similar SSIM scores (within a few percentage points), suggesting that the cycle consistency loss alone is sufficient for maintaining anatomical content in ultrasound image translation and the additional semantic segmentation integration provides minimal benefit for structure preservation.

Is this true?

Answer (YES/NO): NO